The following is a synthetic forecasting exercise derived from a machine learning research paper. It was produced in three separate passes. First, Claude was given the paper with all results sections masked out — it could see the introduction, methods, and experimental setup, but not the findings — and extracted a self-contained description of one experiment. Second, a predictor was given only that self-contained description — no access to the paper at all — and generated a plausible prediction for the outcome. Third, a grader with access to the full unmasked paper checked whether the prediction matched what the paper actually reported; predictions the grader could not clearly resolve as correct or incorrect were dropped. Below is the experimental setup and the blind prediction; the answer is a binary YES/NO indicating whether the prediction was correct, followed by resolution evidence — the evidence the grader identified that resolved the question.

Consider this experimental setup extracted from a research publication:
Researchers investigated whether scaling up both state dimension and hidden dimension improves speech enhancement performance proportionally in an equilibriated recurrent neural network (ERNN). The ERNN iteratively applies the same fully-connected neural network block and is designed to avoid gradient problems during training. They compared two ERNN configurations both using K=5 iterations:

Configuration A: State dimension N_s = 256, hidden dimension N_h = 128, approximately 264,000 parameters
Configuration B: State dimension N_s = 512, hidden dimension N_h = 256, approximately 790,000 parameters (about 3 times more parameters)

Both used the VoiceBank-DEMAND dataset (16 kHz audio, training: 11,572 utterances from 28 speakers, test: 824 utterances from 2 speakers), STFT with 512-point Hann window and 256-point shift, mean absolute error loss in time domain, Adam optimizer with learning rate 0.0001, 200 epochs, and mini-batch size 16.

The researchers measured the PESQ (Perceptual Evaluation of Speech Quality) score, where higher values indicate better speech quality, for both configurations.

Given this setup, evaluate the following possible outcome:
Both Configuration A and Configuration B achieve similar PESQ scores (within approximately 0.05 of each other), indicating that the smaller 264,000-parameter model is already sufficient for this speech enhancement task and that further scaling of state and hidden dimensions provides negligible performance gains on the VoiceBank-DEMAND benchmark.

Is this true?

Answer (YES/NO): NO